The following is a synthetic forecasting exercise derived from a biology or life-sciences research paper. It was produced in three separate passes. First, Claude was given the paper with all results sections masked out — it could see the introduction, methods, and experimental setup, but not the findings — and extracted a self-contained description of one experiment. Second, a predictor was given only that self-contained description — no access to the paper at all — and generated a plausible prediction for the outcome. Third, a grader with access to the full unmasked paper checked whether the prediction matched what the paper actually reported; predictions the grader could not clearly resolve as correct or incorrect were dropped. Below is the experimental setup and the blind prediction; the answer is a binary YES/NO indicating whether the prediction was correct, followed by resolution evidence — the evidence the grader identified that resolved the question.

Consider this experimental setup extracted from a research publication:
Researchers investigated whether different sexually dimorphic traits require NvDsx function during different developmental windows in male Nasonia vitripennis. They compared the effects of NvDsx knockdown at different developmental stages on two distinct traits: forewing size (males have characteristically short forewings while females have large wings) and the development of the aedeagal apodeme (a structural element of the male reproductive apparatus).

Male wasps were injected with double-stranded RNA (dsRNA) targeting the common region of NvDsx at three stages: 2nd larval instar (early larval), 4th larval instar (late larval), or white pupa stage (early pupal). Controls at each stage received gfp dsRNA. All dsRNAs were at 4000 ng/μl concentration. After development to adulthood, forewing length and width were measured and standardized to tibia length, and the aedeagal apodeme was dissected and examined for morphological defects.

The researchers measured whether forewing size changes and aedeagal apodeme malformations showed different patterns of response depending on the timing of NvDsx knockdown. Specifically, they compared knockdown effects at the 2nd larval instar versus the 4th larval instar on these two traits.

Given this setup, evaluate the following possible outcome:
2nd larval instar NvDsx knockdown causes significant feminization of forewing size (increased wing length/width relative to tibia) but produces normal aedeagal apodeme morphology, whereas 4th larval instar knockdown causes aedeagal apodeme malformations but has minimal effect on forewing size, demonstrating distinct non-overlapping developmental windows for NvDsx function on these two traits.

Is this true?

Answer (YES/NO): NO